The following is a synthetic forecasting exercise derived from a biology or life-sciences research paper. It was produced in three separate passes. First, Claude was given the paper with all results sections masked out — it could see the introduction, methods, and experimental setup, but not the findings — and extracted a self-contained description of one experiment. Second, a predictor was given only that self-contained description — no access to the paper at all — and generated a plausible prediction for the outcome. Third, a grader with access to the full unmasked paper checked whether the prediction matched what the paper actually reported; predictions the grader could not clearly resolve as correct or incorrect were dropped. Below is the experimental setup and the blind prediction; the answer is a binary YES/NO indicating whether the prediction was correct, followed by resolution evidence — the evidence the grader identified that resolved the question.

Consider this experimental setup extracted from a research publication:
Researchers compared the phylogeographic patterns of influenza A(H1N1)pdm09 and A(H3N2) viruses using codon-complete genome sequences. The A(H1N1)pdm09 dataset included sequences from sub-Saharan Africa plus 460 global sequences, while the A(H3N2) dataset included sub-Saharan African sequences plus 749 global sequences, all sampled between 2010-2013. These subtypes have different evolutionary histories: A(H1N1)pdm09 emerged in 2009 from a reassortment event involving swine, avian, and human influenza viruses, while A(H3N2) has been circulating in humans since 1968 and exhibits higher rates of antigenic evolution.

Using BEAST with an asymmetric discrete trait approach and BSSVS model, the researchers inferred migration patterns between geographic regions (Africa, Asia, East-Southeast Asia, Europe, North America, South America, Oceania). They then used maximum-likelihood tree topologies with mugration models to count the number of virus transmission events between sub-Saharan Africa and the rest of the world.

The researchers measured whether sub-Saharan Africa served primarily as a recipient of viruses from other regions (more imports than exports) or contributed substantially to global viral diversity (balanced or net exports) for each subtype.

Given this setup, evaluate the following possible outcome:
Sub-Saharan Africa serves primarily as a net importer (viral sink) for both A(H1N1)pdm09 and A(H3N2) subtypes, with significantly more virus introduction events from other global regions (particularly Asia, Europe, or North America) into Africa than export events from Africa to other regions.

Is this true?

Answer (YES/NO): YES